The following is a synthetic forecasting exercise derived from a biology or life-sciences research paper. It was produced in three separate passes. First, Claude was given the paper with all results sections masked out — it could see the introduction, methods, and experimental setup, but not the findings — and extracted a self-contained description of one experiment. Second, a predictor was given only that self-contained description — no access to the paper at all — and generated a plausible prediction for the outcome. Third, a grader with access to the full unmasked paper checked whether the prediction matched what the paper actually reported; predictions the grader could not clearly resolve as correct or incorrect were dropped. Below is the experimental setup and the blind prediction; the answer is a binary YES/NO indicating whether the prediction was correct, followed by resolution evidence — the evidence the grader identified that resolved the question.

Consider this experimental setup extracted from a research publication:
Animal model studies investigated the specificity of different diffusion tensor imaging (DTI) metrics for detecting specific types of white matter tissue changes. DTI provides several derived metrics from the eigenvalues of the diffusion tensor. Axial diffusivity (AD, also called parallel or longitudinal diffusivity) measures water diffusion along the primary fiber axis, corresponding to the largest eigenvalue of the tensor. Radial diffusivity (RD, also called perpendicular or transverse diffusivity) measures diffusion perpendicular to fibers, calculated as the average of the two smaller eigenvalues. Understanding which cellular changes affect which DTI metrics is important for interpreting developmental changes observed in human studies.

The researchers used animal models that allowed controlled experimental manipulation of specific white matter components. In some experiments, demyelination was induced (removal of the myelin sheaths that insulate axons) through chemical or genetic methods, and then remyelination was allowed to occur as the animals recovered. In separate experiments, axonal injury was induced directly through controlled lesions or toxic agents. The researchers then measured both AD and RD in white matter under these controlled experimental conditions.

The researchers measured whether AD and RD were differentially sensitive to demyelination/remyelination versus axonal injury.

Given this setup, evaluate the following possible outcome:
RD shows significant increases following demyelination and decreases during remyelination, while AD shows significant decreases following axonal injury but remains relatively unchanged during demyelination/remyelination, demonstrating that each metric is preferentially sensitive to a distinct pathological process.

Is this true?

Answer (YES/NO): YES